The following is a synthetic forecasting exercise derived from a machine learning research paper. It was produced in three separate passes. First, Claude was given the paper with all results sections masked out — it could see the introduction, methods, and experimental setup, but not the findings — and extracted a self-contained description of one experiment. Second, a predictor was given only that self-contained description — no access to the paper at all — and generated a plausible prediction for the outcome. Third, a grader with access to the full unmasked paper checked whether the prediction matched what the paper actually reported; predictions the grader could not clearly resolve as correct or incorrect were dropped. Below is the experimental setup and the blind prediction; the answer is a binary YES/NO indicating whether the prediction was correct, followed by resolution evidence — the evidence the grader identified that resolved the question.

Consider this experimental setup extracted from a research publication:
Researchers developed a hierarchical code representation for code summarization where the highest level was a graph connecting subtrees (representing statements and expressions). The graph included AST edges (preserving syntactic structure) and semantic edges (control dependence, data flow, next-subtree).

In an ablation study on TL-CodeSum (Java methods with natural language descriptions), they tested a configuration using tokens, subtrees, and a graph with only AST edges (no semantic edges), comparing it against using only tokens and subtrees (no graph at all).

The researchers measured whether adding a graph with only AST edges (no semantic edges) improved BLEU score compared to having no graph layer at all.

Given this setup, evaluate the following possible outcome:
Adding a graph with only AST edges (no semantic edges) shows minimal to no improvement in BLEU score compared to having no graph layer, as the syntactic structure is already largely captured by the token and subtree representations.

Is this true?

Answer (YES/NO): NO